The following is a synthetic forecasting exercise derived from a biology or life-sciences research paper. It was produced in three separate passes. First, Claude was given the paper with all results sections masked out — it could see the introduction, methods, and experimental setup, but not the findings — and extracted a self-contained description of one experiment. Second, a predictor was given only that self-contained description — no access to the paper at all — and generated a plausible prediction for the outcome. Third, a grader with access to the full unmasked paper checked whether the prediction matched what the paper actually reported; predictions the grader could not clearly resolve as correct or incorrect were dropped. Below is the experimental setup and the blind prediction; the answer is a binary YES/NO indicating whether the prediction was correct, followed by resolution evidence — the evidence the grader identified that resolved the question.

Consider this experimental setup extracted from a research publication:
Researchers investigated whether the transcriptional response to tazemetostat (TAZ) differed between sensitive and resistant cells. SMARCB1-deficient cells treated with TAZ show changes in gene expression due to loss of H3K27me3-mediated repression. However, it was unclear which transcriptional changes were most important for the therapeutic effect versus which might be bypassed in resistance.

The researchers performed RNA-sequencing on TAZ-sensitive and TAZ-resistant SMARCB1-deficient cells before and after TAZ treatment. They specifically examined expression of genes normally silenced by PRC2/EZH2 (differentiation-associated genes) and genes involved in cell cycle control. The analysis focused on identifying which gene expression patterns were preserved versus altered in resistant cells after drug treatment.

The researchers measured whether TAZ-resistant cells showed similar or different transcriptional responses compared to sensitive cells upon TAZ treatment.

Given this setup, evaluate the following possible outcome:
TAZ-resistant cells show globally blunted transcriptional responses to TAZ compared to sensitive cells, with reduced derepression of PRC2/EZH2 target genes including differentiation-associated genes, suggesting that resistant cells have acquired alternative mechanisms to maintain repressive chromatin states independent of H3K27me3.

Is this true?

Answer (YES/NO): NO